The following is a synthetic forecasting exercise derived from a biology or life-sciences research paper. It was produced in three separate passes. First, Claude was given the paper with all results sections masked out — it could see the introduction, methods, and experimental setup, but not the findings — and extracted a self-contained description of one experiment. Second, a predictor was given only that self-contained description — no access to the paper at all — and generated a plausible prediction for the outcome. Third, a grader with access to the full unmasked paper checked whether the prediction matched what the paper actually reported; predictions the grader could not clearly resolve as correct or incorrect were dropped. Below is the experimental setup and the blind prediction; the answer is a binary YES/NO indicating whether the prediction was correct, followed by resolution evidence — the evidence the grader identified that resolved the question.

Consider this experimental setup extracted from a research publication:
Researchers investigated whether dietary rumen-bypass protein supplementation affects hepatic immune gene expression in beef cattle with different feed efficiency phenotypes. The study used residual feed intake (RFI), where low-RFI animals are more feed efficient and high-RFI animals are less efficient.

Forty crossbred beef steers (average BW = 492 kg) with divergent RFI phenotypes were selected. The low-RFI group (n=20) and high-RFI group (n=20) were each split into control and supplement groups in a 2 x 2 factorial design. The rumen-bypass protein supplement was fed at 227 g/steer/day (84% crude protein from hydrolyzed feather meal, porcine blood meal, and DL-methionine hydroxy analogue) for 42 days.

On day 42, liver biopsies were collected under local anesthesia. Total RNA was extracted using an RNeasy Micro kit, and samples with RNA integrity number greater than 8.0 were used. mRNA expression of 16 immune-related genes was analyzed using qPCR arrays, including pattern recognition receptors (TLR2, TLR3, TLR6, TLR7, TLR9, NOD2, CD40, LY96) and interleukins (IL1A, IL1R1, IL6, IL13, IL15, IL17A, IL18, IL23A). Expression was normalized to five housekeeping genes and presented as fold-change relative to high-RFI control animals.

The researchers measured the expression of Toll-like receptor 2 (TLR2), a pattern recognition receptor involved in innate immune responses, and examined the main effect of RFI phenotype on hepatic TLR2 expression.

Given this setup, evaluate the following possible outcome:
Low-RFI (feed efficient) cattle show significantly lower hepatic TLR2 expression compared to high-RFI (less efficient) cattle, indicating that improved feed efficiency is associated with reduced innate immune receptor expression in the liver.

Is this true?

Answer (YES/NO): NO